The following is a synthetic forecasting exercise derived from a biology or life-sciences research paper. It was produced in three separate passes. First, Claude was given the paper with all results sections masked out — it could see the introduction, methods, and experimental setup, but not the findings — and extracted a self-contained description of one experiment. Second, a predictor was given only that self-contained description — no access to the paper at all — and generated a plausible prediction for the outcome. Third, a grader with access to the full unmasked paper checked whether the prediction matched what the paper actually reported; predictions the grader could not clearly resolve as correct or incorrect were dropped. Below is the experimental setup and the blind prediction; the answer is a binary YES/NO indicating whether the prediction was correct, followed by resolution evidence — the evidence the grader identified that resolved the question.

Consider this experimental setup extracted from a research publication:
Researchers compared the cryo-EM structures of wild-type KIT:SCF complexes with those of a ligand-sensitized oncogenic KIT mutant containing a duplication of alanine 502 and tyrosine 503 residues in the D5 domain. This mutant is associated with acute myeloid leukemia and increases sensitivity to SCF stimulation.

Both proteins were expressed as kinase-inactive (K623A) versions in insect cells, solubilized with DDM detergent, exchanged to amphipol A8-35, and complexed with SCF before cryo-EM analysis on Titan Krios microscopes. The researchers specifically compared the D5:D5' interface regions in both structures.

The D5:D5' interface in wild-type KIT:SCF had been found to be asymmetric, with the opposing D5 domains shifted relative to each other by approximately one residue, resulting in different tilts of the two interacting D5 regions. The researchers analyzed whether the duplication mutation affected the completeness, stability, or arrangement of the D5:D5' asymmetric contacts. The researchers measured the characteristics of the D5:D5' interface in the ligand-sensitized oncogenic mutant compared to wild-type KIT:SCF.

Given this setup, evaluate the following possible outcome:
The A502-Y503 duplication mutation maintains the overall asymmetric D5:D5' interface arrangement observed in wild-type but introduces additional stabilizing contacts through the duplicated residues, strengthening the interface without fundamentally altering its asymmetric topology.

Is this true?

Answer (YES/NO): YES